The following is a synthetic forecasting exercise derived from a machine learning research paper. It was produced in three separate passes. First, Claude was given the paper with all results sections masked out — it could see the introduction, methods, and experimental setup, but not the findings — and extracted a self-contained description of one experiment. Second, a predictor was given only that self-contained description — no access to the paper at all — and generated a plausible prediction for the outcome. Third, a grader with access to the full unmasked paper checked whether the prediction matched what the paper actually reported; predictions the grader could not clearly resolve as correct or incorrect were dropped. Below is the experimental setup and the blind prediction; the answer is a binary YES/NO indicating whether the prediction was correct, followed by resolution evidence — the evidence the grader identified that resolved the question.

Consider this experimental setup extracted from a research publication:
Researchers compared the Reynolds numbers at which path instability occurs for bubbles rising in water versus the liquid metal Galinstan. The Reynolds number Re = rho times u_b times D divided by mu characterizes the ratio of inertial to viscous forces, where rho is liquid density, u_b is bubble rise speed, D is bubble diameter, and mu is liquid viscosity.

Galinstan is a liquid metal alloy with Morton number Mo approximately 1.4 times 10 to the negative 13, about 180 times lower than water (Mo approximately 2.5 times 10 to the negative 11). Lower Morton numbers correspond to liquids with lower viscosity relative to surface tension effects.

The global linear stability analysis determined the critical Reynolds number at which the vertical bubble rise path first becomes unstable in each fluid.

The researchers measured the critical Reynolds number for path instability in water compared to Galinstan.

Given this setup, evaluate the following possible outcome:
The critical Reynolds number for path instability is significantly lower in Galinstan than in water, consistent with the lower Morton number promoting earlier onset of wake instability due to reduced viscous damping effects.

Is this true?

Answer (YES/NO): NO